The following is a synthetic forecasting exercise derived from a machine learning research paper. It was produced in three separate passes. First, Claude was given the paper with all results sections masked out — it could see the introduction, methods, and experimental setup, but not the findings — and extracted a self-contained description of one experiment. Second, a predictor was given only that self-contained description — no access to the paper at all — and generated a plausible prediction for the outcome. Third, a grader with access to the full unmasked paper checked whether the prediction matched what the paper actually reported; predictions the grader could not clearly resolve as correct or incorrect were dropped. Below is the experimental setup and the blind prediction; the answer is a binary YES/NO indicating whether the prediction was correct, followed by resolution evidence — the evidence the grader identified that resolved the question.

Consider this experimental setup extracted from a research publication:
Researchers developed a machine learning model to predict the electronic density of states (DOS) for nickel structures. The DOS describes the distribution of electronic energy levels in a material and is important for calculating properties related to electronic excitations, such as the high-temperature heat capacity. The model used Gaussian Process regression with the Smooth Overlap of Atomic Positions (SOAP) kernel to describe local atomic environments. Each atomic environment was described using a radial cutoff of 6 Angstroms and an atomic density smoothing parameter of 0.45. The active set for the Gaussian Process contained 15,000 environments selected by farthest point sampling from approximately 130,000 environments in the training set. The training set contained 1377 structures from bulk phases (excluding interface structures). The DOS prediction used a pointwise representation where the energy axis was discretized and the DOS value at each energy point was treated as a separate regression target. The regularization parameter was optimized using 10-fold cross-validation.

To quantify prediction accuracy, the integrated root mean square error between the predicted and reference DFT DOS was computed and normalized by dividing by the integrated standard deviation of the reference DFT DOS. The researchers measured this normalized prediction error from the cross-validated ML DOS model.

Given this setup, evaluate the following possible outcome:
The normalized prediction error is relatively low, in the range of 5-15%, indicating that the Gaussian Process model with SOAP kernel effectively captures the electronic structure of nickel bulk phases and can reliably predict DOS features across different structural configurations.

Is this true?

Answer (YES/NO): NO